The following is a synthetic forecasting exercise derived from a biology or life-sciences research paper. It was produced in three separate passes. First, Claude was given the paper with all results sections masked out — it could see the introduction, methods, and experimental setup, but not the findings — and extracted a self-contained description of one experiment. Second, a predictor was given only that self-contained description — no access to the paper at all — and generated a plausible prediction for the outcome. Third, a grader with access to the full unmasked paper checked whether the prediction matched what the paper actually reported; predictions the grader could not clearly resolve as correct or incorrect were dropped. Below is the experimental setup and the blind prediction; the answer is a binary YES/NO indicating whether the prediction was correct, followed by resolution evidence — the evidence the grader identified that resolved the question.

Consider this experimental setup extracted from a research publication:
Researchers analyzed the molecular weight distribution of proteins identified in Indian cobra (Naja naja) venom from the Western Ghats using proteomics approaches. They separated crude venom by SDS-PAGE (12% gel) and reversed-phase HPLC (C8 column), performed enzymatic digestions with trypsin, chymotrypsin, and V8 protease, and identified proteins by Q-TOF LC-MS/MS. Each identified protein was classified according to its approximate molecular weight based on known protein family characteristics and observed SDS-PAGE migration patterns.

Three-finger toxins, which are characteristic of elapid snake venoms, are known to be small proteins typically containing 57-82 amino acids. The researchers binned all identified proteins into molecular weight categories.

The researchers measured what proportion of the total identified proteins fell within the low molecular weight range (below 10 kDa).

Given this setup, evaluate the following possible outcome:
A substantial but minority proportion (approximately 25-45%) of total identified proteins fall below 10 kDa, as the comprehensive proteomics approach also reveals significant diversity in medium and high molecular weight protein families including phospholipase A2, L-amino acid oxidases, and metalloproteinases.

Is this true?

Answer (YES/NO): YES